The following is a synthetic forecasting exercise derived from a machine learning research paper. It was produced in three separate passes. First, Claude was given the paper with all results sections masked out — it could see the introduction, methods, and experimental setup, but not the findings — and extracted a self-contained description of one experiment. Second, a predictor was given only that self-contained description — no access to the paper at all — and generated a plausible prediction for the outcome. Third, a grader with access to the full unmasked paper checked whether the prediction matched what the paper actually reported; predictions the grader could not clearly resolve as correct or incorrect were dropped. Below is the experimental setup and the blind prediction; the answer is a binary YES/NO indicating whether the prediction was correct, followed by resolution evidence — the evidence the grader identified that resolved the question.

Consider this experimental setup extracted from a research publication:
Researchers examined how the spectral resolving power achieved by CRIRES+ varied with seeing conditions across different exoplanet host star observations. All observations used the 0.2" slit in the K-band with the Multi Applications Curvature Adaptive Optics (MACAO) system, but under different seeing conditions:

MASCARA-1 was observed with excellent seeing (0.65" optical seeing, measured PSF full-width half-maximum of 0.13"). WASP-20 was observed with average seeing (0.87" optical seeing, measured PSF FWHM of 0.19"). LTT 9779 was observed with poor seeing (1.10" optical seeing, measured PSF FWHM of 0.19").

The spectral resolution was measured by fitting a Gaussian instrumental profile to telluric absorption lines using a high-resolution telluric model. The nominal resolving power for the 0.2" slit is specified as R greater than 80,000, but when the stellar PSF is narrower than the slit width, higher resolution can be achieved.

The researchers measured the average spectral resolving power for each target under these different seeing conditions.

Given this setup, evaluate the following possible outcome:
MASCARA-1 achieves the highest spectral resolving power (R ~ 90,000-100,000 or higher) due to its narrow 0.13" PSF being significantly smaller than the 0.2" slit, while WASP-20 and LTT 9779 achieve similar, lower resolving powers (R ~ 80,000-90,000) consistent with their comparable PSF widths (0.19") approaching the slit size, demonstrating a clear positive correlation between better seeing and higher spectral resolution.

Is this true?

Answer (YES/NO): NO